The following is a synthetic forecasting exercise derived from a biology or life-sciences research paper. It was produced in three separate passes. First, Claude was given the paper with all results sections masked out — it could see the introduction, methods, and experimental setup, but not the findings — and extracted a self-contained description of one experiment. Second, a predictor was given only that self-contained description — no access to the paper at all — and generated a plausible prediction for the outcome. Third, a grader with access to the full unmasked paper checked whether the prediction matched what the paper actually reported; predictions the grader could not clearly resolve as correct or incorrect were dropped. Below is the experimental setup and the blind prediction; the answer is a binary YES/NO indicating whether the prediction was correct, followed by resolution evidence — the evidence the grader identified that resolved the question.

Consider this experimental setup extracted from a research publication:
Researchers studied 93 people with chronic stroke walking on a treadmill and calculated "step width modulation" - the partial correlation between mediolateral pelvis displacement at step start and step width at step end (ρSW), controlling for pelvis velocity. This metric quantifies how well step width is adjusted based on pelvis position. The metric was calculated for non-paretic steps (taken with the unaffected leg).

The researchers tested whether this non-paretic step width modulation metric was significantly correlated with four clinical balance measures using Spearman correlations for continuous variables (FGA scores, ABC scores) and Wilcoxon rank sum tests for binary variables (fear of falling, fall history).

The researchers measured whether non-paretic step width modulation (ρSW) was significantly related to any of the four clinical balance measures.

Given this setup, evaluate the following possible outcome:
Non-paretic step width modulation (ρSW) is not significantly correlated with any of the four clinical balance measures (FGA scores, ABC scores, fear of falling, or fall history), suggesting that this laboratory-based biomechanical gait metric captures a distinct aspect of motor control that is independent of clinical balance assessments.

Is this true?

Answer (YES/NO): YES